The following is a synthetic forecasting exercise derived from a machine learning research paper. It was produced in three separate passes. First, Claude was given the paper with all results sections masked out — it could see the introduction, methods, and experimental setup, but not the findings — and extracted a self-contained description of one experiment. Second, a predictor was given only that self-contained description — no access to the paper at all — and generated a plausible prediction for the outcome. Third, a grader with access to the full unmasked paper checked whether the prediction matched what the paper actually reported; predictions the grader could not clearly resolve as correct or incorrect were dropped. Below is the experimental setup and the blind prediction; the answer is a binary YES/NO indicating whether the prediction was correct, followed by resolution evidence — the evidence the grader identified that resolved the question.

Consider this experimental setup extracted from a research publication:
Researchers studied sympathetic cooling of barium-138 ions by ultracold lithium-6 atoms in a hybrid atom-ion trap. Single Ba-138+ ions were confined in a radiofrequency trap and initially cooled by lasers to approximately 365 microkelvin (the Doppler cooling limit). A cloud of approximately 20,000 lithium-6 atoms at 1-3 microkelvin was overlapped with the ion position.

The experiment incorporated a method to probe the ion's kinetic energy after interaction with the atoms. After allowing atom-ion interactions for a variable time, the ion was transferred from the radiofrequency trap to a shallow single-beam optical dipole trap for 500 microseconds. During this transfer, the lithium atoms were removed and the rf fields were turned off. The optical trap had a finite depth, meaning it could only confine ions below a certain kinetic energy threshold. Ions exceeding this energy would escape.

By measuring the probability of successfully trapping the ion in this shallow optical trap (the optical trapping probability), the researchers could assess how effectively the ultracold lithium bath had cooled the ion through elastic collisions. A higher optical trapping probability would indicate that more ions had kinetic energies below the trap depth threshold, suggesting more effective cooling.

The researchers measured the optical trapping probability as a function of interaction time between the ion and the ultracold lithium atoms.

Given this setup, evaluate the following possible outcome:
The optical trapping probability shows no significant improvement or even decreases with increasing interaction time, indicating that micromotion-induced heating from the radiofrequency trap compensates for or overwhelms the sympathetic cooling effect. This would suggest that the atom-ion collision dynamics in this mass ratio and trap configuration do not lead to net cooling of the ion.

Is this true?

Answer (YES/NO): NO